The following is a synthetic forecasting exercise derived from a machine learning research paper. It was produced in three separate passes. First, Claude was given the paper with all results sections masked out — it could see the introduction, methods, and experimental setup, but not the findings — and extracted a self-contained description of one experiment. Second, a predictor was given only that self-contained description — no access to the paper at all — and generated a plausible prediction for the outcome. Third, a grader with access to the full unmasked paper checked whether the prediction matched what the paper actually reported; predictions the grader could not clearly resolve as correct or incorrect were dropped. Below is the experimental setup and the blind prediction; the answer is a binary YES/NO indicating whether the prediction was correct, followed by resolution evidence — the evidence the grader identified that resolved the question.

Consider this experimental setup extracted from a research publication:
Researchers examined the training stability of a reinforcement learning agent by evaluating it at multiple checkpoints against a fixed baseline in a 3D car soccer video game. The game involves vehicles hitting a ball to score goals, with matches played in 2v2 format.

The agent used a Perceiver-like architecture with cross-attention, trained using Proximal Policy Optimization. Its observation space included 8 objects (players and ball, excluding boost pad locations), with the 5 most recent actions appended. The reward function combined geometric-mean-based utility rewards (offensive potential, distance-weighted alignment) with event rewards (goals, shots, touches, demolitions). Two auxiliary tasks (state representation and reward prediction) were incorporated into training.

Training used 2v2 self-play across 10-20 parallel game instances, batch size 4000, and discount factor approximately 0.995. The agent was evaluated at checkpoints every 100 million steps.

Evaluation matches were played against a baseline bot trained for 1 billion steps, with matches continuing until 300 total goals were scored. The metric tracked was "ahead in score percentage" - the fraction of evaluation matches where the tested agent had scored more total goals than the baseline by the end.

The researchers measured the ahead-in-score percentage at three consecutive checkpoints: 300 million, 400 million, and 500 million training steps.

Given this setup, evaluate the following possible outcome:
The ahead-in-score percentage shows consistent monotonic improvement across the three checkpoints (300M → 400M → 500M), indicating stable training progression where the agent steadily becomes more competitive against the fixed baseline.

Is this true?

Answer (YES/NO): NO